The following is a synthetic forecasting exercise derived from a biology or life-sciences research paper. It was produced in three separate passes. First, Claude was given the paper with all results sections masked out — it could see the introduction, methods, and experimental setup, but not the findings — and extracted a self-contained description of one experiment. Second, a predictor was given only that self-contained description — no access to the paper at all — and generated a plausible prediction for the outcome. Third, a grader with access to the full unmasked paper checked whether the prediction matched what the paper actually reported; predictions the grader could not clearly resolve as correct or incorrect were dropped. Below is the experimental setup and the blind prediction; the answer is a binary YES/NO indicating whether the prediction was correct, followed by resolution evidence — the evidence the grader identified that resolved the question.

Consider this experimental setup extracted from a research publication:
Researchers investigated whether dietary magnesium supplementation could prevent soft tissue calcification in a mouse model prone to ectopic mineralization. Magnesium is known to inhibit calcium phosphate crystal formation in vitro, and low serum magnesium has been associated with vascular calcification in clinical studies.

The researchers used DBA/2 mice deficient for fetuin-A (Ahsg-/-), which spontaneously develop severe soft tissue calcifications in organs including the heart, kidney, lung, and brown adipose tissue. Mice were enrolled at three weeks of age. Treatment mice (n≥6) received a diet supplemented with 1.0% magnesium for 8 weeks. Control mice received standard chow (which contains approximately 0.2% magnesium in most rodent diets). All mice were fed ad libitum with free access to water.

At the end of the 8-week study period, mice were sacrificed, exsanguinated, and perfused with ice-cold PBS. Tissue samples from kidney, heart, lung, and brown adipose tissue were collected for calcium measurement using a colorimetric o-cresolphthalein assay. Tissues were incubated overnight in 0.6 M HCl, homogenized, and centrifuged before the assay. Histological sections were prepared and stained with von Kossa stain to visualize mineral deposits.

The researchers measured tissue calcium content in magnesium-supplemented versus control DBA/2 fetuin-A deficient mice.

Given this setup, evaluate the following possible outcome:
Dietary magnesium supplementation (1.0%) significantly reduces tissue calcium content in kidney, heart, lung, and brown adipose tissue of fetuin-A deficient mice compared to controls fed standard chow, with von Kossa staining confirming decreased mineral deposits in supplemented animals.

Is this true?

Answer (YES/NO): YES